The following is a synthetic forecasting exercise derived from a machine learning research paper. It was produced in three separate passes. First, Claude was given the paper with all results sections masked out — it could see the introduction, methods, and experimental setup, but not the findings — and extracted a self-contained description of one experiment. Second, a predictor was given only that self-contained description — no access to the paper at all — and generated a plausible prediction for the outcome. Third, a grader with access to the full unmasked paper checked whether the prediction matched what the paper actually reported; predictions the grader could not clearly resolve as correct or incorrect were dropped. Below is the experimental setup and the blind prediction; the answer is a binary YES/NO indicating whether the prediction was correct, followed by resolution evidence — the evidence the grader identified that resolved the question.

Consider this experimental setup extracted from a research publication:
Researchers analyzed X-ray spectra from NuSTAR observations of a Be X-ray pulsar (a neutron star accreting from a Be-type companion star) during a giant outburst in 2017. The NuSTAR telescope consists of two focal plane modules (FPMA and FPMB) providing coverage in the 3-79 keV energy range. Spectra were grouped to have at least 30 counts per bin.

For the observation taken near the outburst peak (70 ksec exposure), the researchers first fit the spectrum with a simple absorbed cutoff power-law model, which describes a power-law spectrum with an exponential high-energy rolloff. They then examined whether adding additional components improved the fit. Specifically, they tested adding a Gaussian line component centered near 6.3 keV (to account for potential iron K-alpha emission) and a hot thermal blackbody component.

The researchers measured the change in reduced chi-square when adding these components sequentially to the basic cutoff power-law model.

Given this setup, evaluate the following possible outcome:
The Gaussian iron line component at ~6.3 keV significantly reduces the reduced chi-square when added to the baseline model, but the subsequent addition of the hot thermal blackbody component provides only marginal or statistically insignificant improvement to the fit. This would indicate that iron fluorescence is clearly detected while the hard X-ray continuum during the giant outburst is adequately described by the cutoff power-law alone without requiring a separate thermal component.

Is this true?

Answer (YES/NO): NO